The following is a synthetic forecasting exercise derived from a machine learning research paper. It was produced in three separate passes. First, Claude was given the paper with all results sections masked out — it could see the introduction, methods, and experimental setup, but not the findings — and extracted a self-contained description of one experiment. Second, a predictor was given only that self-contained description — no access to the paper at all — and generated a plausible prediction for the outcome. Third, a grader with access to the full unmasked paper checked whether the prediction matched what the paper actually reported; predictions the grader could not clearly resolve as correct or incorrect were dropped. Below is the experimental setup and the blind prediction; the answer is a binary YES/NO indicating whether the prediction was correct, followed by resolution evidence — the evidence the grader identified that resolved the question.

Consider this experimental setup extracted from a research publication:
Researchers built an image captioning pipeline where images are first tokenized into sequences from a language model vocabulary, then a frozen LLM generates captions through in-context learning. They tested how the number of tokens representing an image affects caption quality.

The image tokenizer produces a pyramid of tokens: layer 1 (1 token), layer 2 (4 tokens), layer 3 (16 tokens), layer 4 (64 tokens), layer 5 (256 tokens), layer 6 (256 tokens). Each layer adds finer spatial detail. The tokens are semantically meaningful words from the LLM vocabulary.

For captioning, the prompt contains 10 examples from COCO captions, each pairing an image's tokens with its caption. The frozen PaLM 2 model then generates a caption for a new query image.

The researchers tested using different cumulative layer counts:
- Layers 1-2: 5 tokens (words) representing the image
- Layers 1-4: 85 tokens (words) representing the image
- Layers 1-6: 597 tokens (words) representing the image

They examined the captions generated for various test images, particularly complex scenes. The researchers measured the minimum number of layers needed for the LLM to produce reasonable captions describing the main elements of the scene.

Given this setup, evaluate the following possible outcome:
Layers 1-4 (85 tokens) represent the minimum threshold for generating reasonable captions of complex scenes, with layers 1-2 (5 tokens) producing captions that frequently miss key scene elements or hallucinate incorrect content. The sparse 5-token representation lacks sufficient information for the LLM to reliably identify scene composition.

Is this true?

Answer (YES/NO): NO